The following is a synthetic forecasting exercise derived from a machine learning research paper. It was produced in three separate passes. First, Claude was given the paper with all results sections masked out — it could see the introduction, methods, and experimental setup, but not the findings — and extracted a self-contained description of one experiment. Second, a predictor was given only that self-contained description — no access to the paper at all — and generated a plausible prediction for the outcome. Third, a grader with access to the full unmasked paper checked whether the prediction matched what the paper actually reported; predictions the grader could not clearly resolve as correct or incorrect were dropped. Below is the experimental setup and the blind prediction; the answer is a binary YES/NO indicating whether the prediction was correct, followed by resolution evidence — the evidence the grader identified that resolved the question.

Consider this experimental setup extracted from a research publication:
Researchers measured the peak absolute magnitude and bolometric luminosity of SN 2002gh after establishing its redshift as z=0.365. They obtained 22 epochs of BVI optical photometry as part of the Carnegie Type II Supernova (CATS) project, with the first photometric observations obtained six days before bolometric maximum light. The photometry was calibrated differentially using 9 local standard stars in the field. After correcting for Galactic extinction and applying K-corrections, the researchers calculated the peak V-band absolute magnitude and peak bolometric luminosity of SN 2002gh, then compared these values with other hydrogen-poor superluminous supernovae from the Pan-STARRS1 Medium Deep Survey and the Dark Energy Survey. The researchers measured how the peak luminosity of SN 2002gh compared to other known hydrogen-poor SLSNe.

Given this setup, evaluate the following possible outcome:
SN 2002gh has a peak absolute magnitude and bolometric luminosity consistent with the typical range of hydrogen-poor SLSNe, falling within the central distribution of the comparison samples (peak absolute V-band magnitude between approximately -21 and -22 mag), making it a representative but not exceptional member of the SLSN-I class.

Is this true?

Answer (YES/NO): NO